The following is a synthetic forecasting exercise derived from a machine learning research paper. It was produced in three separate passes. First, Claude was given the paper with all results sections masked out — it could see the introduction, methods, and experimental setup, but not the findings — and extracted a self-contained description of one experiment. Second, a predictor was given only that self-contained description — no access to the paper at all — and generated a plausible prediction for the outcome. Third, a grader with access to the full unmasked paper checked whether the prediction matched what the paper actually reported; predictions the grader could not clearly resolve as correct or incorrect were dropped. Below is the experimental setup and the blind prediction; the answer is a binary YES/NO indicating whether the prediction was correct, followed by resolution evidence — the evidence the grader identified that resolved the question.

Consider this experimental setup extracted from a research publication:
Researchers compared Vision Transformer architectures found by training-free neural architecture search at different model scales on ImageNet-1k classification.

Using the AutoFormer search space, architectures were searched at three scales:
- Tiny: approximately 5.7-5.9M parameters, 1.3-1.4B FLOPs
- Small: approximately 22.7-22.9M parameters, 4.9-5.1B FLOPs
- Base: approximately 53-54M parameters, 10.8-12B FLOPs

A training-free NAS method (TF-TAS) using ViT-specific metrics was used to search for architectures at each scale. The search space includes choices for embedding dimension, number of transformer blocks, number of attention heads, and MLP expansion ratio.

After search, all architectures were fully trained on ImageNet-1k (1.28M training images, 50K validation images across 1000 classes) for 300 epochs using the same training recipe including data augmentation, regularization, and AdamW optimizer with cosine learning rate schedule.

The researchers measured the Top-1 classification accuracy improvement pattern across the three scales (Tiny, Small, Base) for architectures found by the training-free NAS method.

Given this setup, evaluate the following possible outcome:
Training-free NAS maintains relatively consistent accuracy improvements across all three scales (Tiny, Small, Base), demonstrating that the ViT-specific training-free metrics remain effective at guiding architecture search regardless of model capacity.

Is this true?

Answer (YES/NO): NO